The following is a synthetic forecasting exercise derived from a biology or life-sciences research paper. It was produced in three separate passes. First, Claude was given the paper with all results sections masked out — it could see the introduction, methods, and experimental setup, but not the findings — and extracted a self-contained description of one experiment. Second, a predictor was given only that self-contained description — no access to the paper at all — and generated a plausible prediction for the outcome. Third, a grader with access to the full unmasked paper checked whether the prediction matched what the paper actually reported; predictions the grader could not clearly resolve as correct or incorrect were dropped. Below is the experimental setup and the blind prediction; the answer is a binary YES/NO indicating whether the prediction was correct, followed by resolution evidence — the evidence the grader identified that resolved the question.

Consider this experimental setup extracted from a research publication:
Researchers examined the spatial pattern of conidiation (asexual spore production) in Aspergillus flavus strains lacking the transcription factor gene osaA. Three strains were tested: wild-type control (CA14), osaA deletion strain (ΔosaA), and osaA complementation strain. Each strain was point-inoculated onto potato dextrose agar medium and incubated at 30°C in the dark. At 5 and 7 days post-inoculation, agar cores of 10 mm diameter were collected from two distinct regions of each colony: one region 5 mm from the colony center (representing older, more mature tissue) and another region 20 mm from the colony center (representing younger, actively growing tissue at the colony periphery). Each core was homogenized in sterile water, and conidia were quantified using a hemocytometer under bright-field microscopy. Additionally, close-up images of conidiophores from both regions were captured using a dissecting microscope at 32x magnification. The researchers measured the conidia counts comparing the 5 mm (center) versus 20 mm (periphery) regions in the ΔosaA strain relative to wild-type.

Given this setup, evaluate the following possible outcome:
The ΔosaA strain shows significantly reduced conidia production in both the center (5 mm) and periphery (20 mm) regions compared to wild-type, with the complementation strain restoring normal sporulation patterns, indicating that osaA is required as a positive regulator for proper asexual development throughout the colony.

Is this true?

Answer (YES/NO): NO